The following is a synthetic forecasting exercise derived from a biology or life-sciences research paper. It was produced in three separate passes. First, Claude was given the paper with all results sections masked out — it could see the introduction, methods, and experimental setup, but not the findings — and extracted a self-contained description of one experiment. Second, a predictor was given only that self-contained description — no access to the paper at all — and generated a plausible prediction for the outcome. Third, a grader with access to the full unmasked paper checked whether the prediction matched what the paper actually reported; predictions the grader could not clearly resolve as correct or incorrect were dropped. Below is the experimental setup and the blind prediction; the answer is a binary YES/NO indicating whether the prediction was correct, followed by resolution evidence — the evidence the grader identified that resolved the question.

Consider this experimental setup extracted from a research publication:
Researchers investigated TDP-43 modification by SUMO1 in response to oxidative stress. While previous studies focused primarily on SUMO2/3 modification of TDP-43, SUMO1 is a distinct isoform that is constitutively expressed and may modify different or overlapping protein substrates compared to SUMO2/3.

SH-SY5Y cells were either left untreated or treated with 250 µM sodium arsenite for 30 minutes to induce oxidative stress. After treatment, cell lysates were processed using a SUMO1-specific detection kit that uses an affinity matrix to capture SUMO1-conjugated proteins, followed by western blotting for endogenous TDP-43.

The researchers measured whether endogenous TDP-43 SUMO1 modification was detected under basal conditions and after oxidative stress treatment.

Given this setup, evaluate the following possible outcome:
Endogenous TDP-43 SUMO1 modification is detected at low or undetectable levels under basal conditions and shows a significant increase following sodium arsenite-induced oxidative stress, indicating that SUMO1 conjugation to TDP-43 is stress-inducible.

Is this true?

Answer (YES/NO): YES